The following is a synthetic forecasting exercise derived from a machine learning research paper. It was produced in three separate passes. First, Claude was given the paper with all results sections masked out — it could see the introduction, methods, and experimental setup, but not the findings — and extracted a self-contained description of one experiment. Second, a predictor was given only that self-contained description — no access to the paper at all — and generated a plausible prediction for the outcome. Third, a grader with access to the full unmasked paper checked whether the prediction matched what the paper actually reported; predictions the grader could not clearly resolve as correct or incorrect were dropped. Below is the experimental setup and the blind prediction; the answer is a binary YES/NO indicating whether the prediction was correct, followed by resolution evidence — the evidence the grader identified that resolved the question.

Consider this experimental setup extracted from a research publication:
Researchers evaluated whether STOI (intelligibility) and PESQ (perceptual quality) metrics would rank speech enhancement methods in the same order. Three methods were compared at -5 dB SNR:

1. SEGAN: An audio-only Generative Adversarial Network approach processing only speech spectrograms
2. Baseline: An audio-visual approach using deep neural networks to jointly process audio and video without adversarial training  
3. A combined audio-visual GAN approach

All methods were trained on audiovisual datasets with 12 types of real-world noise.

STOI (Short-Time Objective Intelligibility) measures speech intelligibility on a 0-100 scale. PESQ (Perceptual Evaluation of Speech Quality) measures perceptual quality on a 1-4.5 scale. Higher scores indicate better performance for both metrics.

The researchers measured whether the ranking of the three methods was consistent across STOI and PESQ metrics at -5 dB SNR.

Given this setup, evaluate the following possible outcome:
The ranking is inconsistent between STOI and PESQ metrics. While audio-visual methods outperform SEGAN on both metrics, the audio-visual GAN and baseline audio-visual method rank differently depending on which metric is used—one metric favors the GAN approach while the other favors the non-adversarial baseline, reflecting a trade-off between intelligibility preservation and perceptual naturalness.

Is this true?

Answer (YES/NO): NO